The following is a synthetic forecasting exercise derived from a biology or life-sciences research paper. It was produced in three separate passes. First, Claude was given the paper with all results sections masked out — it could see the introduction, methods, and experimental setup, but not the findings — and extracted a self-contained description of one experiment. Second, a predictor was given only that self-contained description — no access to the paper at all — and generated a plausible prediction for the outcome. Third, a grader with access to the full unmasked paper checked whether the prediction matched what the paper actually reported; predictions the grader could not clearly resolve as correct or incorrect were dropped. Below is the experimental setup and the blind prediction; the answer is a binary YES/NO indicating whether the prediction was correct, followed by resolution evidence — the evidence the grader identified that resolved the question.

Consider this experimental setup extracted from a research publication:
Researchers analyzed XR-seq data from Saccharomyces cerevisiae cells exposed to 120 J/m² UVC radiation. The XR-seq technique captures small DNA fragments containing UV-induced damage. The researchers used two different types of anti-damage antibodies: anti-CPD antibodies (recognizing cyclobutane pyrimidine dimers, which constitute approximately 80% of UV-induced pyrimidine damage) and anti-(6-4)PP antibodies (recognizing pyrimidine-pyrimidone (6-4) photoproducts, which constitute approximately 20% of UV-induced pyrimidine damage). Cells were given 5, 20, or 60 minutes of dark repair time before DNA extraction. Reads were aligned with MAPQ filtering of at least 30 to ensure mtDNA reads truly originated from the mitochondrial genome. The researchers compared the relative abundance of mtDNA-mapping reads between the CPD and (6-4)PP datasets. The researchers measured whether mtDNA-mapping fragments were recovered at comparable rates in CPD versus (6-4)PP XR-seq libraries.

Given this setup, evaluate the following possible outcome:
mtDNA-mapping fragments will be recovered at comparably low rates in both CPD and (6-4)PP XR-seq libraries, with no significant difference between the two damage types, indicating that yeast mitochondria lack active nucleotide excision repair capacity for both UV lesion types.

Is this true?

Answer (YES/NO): NO